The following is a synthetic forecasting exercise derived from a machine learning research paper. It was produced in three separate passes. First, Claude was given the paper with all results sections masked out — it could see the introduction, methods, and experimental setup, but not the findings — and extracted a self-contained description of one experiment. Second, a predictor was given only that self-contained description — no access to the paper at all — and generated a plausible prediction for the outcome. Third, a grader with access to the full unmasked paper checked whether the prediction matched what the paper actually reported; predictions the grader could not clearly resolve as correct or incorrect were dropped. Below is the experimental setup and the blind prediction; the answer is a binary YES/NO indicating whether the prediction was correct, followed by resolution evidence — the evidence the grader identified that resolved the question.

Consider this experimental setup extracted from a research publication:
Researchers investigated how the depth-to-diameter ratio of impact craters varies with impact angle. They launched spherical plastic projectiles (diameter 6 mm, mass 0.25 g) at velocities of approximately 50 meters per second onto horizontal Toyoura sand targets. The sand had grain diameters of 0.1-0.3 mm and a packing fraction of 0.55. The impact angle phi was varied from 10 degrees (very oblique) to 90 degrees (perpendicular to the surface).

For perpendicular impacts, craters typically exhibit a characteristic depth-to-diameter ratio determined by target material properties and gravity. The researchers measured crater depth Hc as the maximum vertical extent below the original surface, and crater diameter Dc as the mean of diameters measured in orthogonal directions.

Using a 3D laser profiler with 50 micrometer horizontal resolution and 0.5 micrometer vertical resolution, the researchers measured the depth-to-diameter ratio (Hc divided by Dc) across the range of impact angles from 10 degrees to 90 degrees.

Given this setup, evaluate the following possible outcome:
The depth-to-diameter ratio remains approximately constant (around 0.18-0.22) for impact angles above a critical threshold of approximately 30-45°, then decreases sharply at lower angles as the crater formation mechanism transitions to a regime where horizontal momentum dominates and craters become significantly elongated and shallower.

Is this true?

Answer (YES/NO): NO